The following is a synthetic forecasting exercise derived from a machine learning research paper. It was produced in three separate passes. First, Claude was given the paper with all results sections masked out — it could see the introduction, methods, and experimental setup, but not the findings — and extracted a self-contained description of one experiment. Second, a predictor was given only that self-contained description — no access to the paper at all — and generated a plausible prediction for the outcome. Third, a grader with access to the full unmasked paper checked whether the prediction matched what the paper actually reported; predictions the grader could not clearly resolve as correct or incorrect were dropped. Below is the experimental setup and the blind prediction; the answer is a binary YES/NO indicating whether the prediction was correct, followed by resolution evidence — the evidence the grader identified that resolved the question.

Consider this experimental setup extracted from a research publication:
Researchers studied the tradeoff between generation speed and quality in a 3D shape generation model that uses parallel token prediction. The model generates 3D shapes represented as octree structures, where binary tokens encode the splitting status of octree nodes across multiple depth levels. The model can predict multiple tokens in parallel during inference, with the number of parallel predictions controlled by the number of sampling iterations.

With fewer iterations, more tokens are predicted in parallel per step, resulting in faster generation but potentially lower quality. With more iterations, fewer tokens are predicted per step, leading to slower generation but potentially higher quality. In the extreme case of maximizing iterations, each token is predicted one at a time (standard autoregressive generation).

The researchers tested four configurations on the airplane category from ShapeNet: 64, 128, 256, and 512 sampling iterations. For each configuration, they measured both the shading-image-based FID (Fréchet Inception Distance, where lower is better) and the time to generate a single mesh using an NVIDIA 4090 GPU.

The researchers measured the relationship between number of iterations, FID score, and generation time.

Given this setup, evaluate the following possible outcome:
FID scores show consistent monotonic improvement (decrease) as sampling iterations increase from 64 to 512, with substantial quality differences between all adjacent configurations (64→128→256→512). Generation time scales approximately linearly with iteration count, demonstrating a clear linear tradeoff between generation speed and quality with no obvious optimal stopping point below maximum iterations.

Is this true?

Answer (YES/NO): NO